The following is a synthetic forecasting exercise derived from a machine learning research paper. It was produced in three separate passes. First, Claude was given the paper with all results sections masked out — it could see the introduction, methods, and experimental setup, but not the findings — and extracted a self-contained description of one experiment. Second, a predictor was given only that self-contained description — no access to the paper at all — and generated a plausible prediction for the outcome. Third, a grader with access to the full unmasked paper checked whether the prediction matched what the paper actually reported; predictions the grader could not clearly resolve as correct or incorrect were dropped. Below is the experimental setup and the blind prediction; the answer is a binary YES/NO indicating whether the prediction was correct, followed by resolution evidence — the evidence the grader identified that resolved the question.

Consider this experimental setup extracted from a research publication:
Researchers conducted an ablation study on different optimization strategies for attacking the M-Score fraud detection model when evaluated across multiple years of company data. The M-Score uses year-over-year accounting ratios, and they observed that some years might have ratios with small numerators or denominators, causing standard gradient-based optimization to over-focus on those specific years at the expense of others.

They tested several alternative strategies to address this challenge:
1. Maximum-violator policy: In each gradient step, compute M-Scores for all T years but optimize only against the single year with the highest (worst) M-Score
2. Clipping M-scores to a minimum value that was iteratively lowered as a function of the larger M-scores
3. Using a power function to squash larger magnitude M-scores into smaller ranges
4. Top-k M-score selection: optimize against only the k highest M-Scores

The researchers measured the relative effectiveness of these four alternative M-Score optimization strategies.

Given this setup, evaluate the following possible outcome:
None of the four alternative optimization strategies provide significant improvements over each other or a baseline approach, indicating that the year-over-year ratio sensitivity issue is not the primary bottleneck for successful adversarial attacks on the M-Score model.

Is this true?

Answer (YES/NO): NO